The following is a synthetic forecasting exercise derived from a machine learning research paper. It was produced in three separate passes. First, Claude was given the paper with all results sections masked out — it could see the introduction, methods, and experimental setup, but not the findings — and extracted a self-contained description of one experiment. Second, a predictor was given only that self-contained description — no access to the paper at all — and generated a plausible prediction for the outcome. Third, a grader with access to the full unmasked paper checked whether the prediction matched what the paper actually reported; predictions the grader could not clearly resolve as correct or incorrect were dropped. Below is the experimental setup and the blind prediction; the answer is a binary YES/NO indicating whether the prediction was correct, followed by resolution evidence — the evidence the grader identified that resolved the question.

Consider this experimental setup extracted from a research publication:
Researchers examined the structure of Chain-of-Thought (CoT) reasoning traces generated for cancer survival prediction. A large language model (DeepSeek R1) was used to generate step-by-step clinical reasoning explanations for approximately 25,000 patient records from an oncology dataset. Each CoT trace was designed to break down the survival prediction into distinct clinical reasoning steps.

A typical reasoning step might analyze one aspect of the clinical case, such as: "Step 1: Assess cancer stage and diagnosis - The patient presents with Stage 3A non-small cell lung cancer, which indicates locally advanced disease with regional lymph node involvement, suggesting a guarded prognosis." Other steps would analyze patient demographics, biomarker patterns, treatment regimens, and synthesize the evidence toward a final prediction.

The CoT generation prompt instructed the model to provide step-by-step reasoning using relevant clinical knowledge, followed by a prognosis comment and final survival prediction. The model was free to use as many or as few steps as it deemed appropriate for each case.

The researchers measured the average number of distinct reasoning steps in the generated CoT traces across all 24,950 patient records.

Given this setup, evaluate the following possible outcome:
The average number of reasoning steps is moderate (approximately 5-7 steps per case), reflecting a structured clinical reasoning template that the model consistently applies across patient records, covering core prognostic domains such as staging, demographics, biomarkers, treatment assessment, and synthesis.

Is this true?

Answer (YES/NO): YES